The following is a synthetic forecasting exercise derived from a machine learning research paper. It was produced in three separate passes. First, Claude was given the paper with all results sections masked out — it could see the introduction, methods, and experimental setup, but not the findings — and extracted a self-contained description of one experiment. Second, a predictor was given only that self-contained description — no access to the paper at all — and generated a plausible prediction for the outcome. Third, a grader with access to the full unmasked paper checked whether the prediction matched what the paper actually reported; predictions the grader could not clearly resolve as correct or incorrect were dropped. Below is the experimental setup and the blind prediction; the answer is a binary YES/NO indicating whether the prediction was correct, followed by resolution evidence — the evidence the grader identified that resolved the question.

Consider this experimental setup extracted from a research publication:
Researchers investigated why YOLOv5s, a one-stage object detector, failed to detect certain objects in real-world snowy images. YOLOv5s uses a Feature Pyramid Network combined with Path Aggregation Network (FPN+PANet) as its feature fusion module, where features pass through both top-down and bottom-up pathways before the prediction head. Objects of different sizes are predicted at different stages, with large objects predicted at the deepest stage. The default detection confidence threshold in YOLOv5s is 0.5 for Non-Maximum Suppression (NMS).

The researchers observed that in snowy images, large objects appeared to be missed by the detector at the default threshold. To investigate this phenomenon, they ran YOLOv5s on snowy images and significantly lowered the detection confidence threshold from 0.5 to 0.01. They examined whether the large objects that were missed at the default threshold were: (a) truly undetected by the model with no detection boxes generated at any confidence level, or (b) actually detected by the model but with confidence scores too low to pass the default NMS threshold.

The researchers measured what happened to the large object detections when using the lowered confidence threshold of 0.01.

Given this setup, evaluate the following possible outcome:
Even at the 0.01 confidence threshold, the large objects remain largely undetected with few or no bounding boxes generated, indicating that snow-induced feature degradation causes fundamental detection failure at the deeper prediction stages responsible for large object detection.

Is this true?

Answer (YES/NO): NO